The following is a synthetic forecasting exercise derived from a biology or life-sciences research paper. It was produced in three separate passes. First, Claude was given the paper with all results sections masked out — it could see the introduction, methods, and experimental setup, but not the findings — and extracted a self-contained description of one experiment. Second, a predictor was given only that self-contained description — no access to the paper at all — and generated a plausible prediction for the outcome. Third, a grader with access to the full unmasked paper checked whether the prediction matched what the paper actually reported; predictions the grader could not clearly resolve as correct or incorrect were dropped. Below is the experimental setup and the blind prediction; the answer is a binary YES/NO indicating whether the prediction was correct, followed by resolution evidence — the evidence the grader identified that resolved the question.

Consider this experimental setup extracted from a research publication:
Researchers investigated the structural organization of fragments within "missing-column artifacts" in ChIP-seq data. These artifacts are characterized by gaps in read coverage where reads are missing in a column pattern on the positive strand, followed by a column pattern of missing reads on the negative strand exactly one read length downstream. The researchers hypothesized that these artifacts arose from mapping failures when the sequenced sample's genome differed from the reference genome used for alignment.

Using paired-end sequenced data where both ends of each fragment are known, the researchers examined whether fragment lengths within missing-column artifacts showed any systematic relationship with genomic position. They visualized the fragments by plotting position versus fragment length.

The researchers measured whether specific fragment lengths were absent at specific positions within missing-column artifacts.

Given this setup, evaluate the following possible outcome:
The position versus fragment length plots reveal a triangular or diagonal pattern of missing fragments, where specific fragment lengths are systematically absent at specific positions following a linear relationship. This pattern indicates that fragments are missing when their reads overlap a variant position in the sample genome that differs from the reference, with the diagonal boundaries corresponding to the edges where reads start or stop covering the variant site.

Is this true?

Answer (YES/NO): YES